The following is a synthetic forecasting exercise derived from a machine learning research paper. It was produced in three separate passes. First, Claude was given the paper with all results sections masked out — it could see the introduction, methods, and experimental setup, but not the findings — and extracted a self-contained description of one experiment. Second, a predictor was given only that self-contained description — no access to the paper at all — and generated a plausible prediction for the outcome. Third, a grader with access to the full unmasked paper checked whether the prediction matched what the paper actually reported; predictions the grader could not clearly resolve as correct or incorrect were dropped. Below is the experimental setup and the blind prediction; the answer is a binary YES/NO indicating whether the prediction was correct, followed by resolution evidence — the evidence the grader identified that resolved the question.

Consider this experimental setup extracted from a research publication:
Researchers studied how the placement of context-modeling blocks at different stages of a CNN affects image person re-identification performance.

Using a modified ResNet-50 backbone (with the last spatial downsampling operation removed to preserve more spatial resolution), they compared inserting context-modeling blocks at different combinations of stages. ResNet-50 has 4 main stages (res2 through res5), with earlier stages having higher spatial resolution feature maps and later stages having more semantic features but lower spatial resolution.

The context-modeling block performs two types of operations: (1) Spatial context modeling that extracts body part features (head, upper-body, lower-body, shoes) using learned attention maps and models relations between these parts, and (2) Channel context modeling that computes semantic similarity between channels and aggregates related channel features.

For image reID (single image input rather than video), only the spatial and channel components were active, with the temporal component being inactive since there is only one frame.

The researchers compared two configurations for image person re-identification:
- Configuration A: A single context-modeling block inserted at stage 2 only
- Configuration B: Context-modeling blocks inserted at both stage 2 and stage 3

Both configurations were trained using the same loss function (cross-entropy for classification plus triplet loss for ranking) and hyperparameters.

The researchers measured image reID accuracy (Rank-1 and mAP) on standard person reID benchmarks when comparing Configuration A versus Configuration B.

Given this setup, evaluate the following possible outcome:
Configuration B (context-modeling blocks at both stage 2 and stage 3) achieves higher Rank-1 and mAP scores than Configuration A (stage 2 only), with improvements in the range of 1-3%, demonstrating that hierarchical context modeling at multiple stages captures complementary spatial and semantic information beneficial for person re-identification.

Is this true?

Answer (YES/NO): NO